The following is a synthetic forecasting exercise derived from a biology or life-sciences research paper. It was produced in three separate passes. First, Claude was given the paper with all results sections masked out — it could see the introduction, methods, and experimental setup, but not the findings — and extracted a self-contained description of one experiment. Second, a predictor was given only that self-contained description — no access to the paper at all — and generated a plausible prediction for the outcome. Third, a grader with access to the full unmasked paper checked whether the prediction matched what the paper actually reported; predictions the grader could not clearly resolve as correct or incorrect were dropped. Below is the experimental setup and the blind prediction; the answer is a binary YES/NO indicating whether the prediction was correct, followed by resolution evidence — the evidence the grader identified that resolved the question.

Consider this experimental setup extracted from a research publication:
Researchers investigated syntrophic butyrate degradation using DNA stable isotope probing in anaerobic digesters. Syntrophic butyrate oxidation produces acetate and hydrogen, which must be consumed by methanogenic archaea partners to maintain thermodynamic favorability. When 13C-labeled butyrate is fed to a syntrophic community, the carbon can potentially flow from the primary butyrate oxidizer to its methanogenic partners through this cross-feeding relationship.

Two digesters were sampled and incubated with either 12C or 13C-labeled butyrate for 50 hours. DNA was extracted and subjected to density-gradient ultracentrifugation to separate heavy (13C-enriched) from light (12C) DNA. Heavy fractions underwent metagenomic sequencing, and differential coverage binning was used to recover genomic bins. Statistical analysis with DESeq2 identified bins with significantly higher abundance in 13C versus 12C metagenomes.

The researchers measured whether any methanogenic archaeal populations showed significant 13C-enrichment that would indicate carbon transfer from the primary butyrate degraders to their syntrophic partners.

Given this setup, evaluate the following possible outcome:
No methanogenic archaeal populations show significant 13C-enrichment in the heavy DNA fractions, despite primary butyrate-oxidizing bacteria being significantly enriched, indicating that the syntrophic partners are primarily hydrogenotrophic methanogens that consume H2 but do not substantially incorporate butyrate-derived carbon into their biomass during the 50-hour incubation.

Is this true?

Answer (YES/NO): NO